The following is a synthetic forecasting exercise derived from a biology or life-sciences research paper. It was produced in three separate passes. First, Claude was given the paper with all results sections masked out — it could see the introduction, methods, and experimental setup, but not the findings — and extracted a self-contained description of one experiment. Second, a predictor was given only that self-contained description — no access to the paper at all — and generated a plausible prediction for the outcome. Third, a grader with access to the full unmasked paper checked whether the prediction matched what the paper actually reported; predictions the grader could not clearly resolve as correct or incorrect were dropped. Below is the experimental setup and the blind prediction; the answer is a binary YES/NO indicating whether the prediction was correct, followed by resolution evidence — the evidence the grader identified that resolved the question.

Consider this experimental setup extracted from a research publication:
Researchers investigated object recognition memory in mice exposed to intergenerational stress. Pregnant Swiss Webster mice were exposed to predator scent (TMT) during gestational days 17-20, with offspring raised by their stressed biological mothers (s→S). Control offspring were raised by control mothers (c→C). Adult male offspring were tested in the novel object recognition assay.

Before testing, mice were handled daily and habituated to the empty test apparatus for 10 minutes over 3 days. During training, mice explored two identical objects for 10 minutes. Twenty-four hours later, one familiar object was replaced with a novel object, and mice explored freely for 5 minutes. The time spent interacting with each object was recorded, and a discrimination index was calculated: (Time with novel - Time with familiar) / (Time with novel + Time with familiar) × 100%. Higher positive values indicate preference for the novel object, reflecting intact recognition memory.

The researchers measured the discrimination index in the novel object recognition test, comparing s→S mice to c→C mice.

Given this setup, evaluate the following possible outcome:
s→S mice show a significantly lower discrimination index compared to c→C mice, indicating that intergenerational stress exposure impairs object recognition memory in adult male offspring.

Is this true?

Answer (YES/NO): NO